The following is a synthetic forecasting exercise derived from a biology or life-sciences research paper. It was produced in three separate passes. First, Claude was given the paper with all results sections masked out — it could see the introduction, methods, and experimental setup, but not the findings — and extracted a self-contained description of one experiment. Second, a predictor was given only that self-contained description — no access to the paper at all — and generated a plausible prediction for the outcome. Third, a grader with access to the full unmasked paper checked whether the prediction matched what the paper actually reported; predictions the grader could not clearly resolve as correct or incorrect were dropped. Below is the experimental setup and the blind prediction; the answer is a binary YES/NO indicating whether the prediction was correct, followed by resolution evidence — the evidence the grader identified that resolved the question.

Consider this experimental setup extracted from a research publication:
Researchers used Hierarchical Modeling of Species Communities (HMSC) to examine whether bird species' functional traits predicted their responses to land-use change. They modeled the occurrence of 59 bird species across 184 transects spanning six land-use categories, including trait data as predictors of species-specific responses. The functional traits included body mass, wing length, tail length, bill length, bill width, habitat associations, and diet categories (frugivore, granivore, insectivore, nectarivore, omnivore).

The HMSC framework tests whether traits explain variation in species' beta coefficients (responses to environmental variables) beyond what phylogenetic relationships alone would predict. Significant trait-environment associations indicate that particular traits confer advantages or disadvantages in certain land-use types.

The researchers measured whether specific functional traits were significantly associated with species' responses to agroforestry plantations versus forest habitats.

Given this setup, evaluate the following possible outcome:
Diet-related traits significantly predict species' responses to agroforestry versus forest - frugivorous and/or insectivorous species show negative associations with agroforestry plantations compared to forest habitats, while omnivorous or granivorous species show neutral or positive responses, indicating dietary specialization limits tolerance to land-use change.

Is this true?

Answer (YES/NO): NO